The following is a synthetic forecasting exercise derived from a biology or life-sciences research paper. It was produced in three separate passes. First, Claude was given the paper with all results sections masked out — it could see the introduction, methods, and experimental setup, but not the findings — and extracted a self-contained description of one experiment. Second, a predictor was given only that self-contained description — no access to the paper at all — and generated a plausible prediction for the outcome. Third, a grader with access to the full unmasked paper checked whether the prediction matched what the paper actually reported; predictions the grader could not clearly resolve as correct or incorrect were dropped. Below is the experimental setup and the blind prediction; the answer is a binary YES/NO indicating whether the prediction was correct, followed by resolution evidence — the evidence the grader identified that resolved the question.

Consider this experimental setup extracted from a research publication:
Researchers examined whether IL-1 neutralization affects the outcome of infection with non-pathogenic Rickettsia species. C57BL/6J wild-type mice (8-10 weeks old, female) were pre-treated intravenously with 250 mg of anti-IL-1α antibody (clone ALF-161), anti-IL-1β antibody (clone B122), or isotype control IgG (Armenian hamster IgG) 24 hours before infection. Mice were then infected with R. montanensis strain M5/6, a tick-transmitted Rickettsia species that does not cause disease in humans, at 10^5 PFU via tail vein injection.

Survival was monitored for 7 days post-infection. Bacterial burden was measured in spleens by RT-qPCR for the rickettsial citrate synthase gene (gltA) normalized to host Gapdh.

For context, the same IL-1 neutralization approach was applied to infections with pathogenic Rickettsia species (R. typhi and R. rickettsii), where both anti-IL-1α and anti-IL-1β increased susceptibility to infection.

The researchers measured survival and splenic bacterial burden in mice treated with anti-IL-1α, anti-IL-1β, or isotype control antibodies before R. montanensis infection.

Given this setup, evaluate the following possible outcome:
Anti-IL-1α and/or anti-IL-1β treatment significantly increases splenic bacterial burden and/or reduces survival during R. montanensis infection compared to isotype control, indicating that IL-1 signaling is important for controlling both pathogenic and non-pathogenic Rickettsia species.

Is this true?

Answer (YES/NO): YES